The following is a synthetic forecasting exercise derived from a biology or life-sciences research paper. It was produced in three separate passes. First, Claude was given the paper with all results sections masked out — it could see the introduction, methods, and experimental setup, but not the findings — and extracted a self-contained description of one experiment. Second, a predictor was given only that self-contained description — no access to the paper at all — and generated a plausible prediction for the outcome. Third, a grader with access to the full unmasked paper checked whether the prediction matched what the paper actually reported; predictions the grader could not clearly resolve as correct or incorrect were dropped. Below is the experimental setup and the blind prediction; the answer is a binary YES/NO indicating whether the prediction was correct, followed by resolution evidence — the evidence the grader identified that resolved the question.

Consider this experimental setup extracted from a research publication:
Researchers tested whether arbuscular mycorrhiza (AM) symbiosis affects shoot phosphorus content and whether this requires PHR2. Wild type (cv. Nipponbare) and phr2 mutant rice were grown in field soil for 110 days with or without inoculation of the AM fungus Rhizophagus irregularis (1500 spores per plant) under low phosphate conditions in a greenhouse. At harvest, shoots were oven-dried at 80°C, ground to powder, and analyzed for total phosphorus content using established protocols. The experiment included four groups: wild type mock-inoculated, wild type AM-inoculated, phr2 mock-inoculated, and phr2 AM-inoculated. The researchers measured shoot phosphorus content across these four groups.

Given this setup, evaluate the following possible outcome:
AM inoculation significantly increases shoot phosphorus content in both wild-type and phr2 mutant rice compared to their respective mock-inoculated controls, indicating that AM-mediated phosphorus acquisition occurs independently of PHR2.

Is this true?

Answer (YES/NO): NO